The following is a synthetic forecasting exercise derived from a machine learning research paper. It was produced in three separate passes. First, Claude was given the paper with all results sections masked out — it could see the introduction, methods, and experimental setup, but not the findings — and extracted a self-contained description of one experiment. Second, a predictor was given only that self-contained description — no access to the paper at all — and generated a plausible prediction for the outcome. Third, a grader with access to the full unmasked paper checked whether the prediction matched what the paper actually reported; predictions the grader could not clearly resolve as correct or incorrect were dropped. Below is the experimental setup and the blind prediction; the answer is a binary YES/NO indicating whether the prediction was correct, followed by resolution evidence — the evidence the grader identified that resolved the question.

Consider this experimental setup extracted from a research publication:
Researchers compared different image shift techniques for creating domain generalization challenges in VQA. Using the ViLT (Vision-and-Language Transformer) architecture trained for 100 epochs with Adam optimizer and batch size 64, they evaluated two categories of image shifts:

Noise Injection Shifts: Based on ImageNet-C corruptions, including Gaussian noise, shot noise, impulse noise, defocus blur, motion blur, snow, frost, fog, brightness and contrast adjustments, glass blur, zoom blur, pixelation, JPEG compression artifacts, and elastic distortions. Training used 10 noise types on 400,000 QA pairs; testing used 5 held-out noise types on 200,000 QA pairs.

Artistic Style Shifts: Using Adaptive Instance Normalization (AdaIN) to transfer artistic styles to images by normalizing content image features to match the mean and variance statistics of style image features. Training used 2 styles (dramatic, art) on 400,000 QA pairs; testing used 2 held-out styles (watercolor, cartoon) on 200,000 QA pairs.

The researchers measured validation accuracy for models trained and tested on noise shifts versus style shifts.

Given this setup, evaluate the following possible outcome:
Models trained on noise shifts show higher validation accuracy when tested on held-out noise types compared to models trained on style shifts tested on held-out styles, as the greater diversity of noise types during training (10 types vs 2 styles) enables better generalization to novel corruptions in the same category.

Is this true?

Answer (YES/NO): YES